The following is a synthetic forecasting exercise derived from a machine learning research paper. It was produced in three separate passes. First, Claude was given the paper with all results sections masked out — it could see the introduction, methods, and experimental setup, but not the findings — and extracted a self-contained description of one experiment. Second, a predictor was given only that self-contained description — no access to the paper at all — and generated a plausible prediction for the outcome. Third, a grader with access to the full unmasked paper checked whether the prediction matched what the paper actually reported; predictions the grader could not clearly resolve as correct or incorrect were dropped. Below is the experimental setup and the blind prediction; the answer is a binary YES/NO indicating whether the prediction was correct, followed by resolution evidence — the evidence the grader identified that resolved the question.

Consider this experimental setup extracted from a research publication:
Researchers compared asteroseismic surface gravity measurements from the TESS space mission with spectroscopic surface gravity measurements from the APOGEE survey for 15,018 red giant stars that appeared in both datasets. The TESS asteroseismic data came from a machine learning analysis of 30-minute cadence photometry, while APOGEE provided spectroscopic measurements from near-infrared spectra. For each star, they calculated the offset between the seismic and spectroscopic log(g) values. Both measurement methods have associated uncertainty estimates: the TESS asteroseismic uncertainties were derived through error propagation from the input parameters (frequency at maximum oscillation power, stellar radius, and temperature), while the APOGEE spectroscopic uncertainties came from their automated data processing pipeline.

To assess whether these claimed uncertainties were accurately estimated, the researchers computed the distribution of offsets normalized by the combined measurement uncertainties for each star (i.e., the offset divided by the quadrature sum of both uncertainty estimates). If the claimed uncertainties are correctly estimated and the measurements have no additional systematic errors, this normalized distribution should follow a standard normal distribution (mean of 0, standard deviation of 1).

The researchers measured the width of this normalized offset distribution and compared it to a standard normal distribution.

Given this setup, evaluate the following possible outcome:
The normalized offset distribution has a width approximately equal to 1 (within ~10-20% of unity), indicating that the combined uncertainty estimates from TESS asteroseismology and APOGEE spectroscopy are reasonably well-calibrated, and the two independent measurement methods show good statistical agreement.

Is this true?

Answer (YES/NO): NO